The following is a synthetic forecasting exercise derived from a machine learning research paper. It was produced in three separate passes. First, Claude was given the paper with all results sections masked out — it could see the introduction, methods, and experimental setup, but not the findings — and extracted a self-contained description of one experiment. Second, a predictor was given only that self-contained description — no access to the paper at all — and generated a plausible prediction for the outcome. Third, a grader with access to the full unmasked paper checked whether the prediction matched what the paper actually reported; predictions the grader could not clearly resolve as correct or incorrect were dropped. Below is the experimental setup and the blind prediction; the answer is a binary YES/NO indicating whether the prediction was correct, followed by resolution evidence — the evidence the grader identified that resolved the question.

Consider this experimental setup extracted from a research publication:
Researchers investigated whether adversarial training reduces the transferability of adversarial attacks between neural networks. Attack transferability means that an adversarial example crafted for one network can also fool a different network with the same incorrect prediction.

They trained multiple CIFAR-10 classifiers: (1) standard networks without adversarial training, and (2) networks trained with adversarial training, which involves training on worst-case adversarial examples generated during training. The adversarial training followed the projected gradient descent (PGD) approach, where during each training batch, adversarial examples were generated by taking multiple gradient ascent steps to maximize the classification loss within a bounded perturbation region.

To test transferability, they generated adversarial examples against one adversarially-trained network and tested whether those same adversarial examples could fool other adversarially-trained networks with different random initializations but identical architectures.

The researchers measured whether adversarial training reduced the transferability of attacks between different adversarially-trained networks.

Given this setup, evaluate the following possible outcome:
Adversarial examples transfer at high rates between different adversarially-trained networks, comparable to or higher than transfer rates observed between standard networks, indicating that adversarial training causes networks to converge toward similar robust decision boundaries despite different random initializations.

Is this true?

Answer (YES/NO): NO